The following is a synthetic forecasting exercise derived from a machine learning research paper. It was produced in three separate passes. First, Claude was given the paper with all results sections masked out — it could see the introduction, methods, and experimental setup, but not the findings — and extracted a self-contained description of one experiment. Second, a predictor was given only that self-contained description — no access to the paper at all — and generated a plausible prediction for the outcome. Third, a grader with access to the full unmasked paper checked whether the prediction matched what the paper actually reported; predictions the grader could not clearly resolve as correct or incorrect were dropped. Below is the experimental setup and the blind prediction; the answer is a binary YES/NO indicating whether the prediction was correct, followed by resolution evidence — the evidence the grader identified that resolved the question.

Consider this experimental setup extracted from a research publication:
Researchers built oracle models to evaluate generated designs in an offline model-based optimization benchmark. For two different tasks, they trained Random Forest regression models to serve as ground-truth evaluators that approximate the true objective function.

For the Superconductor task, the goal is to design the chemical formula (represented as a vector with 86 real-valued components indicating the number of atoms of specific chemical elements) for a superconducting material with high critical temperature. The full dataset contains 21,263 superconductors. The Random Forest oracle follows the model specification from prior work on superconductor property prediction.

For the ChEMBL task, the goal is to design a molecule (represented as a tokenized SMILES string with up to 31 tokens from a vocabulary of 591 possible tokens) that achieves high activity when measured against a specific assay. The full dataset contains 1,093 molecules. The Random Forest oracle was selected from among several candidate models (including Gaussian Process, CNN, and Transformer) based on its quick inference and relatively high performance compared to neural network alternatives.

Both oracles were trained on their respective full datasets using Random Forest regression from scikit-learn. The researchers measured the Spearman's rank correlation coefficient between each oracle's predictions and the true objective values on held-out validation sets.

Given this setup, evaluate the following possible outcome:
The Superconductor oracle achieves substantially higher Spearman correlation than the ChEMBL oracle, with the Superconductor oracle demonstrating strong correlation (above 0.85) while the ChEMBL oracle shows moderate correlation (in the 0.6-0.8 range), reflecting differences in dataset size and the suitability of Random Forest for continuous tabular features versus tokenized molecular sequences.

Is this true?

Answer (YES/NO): YES